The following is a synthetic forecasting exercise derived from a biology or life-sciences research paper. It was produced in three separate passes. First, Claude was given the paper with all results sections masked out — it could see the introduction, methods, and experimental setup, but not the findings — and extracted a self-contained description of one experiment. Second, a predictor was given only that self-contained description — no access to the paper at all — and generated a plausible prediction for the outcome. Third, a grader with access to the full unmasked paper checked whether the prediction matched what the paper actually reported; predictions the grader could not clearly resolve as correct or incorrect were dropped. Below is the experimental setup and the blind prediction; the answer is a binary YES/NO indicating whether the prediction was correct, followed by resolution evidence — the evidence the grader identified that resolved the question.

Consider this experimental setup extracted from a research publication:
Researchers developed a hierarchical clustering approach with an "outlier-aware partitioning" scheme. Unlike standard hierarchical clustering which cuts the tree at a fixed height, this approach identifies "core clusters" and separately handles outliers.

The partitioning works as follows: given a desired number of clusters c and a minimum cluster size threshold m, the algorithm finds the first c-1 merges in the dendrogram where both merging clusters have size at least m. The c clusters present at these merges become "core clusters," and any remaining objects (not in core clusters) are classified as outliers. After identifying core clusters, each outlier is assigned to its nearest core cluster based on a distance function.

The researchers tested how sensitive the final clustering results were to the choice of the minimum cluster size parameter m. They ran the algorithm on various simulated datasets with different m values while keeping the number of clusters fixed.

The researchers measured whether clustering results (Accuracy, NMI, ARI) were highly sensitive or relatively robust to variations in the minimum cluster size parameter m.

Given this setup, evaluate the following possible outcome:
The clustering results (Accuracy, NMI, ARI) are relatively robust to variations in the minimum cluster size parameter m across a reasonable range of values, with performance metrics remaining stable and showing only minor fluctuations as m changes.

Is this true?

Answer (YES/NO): YES